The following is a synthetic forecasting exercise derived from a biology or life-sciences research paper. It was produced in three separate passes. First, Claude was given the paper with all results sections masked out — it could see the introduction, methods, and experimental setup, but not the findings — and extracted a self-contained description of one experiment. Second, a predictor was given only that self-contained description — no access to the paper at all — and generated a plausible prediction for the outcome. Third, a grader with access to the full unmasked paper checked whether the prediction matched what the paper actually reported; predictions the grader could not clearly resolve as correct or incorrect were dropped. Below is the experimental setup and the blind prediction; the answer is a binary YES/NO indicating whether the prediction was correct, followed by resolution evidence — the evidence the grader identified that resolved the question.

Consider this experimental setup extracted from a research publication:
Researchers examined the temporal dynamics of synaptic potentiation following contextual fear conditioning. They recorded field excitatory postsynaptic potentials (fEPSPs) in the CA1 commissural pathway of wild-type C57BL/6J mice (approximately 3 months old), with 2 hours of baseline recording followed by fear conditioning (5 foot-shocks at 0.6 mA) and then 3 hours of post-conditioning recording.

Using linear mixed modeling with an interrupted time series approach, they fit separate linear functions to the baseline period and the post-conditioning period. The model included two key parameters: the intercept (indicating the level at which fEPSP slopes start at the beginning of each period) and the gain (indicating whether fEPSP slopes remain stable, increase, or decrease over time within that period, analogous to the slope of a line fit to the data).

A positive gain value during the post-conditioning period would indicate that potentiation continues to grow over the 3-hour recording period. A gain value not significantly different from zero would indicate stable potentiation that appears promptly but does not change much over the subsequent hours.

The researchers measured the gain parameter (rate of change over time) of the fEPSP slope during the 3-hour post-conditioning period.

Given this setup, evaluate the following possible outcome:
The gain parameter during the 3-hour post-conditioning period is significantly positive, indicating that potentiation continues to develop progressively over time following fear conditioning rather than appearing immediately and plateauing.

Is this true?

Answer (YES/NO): NO